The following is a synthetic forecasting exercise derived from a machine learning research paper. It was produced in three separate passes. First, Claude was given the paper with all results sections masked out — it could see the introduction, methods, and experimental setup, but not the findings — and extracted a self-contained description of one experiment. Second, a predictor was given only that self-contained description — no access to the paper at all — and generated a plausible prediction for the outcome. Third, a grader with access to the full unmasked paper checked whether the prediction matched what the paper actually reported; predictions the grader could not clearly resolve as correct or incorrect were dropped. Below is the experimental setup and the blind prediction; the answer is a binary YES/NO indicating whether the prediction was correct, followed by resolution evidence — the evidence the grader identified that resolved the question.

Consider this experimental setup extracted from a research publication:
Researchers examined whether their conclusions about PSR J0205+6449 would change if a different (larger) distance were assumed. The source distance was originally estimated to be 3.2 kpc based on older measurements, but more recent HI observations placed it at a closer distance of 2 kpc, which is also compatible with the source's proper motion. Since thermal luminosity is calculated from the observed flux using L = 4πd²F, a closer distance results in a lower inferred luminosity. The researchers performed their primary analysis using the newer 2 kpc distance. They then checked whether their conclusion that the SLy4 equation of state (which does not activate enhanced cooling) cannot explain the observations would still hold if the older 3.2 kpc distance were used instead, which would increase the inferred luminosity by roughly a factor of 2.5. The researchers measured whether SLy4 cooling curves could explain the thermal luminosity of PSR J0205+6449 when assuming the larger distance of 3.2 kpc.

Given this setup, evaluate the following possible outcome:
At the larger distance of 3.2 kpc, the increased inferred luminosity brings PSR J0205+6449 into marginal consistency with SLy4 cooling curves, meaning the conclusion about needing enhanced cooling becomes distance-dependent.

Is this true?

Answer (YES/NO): NO